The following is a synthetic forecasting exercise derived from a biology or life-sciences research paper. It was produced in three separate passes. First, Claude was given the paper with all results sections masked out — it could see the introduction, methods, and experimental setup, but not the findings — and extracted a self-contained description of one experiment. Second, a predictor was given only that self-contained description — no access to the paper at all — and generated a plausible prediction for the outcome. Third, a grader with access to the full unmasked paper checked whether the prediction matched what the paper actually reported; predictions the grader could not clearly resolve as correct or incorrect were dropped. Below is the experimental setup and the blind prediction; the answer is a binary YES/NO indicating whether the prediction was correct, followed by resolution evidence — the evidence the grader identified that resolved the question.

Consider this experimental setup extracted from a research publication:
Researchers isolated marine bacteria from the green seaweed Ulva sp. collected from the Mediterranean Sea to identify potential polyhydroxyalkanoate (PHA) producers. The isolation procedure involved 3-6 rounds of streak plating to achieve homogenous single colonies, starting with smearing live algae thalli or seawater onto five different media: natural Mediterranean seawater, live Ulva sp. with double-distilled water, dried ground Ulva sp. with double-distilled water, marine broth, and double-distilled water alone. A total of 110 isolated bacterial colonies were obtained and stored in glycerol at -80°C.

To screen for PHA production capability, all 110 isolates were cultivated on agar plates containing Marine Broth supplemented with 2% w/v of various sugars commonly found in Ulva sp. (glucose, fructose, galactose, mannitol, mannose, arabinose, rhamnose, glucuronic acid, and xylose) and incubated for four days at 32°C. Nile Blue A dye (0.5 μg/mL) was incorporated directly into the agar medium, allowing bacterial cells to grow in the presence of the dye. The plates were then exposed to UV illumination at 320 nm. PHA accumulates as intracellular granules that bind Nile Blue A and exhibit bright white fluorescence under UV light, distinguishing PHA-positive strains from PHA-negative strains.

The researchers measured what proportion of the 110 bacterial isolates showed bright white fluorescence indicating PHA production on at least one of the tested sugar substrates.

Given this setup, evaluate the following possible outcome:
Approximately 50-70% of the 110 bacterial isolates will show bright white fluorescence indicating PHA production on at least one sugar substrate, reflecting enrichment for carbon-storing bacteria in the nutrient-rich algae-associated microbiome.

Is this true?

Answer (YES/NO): NO